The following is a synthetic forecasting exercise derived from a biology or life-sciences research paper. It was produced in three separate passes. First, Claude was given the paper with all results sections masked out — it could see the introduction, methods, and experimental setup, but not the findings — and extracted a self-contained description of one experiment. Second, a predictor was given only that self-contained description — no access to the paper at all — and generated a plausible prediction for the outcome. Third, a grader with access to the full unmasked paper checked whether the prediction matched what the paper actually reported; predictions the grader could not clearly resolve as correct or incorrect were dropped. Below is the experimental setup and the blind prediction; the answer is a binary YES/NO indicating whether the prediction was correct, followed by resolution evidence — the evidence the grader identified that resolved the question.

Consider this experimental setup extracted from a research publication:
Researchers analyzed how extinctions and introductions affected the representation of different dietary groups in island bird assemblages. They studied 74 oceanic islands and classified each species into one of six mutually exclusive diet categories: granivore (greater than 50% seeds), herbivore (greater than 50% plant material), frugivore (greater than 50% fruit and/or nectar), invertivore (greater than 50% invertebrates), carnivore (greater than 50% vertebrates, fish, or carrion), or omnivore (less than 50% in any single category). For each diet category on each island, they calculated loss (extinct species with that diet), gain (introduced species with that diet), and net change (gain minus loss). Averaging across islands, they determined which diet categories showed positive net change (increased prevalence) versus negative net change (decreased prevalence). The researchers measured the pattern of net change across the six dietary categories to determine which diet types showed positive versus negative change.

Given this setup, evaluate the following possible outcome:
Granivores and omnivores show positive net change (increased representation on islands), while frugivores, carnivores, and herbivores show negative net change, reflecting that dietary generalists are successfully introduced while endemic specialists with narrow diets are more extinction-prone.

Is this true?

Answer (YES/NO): NO